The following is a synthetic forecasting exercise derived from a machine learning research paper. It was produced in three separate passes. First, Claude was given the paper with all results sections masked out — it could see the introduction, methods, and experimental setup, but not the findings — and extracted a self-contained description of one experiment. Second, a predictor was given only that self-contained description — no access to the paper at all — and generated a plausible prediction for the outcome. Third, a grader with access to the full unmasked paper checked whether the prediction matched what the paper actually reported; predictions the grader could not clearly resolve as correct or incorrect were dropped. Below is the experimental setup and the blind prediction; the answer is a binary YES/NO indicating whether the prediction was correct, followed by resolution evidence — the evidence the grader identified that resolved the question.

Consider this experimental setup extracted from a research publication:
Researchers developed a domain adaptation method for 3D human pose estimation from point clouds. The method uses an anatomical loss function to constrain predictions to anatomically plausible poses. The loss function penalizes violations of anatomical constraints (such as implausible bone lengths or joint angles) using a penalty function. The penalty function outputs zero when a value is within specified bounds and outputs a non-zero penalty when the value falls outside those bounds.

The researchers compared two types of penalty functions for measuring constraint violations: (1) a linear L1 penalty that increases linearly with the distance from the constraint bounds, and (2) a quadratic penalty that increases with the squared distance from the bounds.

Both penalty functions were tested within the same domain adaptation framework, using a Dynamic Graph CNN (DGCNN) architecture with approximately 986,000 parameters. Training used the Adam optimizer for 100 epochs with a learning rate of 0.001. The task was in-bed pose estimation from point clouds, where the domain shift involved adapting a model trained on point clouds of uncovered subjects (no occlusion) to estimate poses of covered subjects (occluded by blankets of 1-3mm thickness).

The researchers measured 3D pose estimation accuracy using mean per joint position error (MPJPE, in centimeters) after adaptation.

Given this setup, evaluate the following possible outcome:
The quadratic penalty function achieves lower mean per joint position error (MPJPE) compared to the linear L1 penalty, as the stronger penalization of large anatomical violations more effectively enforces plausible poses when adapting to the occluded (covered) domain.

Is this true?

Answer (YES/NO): NO